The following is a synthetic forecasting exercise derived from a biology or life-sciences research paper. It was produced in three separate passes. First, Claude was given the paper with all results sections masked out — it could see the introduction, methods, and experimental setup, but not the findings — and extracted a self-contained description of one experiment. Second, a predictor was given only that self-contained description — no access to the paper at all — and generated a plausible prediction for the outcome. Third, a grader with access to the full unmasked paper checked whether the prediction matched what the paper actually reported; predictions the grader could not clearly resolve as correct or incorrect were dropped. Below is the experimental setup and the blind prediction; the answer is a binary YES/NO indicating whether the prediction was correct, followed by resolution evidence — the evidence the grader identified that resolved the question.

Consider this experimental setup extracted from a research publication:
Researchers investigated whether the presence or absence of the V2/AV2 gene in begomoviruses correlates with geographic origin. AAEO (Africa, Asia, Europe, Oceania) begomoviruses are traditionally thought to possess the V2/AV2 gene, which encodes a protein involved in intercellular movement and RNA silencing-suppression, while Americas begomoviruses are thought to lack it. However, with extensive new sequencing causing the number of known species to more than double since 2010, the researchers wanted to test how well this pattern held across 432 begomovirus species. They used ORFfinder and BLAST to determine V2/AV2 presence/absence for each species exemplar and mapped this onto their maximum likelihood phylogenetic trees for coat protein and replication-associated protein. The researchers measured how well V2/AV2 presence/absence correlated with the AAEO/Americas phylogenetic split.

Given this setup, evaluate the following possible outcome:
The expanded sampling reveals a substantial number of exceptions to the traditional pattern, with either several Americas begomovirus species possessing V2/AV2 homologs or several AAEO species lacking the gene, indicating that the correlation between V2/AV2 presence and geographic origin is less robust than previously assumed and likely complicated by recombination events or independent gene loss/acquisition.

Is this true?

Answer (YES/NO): NO